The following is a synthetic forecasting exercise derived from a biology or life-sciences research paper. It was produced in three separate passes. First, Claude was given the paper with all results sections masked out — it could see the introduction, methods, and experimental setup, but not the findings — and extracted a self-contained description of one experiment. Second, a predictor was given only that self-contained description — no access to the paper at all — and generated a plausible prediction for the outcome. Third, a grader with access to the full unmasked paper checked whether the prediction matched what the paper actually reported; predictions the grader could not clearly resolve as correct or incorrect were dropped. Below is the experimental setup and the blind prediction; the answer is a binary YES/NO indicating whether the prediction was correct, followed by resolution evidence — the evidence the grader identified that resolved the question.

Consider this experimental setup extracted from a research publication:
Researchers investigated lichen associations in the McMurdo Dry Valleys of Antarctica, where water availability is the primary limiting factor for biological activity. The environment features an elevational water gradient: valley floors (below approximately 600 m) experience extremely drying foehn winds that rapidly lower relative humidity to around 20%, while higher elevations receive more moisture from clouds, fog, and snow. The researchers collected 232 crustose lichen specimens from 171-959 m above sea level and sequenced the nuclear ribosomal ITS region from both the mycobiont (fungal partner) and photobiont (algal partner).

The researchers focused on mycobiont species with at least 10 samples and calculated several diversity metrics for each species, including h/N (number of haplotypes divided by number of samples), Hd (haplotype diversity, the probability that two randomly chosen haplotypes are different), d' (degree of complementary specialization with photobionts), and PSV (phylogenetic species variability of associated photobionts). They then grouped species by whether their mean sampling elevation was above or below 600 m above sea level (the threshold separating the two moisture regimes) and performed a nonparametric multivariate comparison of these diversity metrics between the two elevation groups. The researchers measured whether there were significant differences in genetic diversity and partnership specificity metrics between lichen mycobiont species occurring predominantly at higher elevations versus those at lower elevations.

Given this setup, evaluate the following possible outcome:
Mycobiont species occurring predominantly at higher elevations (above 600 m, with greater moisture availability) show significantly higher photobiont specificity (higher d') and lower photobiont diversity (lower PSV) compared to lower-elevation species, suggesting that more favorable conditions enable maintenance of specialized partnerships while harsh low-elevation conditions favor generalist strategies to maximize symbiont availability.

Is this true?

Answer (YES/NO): NO